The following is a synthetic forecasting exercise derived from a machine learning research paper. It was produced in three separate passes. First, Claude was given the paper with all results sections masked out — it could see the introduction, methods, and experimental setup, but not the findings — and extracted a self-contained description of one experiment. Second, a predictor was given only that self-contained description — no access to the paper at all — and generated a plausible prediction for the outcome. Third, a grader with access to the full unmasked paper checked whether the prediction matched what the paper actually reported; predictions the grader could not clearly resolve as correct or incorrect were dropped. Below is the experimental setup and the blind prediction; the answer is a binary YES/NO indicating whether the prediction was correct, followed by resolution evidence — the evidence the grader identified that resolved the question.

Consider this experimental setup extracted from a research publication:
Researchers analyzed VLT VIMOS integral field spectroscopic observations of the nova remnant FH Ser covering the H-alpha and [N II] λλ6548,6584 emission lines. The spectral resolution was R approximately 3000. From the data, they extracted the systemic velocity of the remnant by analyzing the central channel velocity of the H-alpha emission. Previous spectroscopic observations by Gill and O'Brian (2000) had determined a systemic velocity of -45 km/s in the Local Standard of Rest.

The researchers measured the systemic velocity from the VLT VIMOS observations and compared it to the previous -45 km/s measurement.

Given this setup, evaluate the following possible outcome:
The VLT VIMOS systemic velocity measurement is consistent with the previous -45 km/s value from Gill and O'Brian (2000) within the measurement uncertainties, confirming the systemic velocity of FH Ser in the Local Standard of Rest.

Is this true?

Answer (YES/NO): YES